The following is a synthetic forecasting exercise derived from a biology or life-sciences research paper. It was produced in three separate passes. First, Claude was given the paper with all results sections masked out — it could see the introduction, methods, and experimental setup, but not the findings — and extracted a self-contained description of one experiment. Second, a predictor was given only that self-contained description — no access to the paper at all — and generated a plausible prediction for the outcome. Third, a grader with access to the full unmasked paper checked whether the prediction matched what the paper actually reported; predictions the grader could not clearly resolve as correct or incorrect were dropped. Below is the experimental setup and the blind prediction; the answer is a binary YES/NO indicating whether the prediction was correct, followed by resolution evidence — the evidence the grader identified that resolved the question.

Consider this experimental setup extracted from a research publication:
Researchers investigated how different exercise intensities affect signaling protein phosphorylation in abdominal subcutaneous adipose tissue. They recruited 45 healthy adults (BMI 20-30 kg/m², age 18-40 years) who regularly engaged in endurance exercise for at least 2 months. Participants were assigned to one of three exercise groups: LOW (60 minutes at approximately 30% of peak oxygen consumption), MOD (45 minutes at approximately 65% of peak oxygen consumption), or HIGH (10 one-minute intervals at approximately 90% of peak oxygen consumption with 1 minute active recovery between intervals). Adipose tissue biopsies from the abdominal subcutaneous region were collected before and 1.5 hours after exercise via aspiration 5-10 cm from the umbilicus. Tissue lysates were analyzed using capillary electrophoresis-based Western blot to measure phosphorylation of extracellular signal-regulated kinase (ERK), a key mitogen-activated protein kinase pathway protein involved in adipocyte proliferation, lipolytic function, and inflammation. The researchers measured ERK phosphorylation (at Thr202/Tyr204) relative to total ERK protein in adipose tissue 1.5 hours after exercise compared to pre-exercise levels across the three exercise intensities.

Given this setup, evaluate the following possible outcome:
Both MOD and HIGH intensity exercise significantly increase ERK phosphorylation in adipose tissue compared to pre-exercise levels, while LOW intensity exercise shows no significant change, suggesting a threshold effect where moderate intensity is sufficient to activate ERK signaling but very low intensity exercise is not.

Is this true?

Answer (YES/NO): NO